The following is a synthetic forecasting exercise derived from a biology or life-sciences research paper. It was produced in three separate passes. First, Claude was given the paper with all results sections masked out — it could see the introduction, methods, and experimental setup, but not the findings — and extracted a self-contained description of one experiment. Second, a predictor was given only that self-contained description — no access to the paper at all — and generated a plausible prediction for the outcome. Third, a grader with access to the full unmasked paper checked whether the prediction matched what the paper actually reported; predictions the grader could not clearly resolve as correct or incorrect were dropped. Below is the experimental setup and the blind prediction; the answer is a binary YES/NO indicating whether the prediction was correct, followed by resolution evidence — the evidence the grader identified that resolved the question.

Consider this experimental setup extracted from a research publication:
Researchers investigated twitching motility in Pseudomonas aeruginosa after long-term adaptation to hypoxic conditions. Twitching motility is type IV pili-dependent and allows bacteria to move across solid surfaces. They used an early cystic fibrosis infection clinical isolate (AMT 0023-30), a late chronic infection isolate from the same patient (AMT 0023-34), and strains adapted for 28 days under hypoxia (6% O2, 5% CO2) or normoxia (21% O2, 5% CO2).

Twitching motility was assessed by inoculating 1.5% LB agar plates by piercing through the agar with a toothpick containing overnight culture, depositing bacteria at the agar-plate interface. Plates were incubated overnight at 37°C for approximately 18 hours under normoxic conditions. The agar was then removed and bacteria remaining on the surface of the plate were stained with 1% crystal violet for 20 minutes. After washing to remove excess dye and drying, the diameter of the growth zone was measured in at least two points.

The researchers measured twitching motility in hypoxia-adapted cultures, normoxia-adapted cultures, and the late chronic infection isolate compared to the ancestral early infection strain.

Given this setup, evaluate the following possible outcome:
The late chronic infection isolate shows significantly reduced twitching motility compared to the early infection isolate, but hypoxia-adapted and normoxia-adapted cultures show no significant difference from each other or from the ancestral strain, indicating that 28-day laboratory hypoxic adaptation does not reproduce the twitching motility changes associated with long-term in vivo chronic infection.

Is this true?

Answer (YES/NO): NO